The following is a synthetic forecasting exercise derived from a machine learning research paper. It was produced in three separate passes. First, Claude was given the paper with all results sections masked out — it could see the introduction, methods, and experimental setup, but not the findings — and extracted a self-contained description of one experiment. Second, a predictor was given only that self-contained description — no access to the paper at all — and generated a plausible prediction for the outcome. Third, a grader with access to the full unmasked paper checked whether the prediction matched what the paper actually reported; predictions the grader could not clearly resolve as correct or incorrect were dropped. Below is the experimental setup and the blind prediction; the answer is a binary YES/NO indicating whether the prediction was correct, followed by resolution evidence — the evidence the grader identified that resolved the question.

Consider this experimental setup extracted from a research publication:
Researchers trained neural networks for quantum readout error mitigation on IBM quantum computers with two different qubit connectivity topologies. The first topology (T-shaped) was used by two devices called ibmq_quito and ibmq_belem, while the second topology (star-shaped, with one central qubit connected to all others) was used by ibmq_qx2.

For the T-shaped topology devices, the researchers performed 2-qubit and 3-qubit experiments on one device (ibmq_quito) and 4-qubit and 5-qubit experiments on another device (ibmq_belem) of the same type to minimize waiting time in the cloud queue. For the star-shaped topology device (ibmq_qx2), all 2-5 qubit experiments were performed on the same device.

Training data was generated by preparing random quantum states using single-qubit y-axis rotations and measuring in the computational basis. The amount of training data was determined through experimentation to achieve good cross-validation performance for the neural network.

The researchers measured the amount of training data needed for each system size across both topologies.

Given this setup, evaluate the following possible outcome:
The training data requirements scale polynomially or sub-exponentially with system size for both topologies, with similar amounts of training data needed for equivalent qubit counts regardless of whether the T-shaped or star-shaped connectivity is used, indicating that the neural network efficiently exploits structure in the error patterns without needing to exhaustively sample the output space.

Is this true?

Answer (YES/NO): NO